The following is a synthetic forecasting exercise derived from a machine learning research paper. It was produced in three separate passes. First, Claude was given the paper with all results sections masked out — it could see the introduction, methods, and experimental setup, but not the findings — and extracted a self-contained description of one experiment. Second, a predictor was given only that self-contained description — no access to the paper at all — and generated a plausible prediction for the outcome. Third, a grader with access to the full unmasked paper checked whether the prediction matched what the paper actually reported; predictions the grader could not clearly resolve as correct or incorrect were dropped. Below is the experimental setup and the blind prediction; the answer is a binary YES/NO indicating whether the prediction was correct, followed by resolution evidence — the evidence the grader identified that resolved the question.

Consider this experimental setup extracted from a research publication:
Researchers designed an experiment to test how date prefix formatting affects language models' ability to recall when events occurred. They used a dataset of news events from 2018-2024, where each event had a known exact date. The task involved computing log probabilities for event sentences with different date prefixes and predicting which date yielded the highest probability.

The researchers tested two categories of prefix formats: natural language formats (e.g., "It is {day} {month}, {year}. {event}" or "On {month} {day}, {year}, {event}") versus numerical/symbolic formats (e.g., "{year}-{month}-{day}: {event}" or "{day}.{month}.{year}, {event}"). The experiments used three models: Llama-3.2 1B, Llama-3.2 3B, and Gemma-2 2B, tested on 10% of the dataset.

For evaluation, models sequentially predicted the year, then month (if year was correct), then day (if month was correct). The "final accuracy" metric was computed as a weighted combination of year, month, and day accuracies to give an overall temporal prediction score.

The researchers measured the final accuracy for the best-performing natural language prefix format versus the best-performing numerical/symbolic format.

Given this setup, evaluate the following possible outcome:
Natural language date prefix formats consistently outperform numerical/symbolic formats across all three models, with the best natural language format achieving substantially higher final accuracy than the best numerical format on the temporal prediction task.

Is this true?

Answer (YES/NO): NO